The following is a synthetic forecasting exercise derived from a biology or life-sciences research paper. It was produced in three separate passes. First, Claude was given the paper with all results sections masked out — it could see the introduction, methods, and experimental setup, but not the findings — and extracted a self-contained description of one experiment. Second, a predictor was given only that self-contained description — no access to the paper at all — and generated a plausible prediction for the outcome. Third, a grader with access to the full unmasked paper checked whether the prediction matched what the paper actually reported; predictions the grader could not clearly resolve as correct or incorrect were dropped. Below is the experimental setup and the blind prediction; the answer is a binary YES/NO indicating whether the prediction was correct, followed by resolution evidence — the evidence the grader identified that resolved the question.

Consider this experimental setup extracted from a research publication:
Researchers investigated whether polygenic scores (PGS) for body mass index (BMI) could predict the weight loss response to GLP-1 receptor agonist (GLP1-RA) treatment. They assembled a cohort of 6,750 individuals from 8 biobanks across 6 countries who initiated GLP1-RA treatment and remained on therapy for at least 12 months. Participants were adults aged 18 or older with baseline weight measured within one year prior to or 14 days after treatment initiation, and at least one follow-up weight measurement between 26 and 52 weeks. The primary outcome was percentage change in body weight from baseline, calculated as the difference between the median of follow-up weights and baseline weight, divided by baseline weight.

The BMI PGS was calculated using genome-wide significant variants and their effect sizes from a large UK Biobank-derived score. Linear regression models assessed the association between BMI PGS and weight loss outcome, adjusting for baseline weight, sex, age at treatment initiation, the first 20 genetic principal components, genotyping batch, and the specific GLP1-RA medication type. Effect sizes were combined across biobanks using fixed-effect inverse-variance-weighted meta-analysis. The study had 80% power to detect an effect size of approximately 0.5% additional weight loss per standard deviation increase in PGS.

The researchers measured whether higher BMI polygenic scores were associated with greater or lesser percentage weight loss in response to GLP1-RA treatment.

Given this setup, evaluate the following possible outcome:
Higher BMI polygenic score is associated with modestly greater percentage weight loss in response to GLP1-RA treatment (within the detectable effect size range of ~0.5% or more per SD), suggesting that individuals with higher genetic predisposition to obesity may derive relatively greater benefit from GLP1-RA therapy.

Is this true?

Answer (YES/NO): NO